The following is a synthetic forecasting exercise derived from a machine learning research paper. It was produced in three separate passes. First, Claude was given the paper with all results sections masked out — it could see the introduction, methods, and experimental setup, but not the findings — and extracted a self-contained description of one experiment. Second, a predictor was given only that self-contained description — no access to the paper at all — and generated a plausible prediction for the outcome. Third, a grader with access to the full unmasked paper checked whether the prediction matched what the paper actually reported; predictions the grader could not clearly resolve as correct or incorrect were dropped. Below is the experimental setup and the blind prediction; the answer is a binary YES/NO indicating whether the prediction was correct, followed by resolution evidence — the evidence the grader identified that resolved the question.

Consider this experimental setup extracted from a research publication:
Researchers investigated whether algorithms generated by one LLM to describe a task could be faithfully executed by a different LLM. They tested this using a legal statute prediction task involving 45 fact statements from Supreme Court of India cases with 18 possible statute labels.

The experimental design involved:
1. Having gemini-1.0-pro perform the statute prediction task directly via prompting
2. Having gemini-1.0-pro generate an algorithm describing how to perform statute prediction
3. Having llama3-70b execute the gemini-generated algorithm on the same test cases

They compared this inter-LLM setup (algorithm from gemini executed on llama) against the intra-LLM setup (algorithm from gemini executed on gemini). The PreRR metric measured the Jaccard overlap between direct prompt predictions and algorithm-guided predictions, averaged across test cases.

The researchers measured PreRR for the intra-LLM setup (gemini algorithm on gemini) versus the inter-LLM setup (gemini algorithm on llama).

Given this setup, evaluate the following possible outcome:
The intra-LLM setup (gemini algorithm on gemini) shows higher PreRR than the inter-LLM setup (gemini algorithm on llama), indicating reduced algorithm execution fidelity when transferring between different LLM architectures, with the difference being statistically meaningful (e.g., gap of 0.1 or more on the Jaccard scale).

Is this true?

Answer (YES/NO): NO